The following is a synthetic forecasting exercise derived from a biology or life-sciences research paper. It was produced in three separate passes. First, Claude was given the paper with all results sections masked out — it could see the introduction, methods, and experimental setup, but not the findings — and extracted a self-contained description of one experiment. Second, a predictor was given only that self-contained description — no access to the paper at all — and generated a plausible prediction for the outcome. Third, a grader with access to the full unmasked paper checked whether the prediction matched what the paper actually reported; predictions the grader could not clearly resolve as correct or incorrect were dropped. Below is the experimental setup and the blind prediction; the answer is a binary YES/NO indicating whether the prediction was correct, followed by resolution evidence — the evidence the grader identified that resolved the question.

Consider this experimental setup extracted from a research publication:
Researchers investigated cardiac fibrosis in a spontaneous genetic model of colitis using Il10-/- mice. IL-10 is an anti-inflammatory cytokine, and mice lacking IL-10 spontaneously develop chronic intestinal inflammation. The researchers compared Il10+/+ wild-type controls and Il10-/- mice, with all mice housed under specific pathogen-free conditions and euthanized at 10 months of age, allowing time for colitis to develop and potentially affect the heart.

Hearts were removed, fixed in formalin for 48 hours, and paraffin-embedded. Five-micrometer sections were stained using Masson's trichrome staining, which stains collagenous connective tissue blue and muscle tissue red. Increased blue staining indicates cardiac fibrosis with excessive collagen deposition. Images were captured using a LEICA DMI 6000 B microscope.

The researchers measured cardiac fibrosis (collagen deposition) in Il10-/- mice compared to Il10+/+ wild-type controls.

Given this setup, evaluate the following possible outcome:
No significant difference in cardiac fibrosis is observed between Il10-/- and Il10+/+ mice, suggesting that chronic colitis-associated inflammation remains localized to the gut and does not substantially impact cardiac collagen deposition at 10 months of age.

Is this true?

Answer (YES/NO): NO